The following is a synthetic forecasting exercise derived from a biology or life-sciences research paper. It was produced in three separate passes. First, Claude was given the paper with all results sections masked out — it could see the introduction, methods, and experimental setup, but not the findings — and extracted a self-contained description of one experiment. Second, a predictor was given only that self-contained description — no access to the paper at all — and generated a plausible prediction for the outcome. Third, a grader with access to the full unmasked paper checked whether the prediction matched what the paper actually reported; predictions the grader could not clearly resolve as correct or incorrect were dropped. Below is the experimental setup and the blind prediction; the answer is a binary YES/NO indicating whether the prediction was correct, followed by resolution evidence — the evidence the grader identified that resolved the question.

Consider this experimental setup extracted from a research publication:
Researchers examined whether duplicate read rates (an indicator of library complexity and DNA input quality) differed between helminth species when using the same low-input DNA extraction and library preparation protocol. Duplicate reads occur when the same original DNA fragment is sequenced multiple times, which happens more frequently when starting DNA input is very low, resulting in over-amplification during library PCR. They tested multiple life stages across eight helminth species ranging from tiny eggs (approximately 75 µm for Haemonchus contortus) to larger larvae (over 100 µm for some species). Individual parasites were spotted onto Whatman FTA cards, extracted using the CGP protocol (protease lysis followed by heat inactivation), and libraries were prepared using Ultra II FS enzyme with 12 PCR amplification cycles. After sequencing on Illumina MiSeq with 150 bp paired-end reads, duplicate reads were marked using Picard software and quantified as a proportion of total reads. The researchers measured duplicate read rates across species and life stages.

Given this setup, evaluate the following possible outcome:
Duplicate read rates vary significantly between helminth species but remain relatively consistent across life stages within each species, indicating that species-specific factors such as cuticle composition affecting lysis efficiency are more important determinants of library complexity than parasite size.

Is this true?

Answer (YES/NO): NO